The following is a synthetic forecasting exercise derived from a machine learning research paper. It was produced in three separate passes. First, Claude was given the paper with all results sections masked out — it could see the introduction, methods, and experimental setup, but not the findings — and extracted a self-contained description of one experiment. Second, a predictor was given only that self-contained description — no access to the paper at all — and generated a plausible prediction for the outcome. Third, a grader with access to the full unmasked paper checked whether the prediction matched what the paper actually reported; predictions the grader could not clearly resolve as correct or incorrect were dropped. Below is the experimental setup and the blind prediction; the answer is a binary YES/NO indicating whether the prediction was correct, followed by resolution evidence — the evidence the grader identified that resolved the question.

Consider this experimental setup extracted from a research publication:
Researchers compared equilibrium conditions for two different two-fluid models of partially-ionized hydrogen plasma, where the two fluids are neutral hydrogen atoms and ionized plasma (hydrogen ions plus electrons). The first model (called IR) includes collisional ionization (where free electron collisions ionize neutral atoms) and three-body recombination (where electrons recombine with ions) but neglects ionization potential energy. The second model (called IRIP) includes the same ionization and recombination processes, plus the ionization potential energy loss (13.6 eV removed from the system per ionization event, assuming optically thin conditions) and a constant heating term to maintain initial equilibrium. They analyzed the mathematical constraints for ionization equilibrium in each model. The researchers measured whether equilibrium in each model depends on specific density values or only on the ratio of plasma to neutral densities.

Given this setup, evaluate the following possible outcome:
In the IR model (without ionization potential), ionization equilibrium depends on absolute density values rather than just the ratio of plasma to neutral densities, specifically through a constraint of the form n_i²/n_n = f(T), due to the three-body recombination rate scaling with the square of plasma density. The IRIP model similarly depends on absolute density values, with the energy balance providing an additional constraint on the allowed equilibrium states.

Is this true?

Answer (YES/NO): NO